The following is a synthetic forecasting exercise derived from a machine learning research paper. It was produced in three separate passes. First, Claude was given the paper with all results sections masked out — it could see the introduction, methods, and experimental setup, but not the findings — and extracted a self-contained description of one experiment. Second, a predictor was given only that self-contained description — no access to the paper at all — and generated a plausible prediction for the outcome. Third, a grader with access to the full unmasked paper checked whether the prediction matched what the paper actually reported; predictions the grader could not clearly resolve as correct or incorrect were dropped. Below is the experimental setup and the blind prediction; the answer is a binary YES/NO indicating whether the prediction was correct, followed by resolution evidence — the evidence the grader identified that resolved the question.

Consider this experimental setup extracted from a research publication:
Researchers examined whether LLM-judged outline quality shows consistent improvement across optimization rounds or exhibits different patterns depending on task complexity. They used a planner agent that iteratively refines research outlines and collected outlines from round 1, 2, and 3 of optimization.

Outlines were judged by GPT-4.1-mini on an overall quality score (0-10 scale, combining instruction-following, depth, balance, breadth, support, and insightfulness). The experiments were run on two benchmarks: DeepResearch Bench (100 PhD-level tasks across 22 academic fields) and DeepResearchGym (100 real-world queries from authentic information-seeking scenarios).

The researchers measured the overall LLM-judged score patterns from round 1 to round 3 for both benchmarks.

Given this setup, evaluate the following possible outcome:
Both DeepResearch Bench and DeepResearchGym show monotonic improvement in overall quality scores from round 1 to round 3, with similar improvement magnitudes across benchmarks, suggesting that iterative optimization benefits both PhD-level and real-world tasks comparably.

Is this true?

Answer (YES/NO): YES